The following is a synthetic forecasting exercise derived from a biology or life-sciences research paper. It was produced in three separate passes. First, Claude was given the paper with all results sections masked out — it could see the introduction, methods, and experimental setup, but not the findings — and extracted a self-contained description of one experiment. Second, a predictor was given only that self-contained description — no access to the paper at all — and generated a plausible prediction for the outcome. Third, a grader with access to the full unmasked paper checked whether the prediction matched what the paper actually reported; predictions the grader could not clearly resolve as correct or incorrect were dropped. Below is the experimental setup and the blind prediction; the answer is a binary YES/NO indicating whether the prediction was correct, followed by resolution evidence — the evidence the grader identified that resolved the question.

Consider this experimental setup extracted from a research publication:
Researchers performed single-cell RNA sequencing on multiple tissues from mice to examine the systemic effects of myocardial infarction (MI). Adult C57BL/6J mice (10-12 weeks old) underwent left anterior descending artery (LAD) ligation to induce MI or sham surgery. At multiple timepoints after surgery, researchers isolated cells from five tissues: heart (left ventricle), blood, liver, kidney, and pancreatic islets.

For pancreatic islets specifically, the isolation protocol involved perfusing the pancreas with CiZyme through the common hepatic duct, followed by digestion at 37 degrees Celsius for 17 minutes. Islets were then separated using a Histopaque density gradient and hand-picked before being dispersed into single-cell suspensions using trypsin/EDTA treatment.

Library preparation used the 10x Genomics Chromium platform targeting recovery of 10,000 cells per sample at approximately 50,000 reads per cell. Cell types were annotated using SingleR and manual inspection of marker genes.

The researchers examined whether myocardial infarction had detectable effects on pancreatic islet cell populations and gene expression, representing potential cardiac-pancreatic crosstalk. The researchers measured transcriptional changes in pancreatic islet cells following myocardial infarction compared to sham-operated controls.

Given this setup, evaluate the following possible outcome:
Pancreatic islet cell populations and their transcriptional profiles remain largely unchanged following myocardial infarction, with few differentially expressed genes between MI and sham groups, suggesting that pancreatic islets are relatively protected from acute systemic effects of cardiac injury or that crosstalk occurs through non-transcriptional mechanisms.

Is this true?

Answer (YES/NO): YES